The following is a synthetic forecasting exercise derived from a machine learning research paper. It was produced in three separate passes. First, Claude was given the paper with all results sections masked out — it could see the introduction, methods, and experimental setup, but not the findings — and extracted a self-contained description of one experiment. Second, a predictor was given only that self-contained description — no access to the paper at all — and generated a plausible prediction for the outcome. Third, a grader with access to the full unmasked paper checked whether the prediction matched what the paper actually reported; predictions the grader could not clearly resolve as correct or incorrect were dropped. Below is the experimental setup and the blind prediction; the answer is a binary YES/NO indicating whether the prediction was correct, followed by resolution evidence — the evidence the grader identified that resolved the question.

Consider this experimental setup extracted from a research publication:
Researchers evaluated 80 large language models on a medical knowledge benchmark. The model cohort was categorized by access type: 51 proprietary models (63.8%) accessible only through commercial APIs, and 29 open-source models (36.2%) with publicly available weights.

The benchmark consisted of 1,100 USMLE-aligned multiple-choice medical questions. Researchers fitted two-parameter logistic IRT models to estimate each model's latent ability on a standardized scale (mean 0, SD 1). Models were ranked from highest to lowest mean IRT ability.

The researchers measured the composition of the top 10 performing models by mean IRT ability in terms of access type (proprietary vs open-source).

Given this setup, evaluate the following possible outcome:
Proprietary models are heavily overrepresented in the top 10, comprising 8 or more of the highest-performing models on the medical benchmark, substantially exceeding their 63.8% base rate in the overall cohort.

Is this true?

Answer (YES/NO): YES